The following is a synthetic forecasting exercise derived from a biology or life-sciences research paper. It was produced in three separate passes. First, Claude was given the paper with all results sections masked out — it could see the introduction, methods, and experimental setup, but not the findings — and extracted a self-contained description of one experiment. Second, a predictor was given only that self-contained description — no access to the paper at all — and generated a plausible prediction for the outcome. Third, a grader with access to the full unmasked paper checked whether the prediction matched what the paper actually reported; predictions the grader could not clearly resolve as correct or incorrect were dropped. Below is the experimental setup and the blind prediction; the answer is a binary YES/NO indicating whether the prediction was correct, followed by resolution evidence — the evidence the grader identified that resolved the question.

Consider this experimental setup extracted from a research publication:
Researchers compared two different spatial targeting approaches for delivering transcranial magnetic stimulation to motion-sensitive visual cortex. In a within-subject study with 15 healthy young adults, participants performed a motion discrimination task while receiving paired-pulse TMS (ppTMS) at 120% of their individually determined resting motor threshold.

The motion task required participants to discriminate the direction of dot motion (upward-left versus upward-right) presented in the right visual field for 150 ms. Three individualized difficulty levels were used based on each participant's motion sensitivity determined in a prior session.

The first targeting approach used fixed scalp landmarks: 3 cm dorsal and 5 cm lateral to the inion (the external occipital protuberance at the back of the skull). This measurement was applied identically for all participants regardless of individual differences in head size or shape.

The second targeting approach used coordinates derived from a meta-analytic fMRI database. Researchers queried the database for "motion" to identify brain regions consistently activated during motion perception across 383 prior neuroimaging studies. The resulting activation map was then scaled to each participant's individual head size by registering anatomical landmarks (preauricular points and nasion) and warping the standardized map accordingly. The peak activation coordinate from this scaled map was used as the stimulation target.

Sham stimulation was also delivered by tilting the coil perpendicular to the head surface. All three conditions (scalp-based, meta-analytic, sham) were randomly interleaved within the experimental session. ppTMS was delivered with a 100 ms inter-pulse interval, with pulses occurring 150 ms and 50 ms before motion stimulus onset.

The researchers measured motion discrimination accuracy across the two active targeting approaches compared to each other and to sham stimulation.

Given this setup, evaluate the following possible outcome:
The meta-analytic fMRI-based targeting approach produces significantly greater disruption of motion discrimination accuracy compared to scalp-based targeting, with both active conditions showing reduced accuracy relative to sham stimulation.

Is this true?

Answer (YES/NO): NO